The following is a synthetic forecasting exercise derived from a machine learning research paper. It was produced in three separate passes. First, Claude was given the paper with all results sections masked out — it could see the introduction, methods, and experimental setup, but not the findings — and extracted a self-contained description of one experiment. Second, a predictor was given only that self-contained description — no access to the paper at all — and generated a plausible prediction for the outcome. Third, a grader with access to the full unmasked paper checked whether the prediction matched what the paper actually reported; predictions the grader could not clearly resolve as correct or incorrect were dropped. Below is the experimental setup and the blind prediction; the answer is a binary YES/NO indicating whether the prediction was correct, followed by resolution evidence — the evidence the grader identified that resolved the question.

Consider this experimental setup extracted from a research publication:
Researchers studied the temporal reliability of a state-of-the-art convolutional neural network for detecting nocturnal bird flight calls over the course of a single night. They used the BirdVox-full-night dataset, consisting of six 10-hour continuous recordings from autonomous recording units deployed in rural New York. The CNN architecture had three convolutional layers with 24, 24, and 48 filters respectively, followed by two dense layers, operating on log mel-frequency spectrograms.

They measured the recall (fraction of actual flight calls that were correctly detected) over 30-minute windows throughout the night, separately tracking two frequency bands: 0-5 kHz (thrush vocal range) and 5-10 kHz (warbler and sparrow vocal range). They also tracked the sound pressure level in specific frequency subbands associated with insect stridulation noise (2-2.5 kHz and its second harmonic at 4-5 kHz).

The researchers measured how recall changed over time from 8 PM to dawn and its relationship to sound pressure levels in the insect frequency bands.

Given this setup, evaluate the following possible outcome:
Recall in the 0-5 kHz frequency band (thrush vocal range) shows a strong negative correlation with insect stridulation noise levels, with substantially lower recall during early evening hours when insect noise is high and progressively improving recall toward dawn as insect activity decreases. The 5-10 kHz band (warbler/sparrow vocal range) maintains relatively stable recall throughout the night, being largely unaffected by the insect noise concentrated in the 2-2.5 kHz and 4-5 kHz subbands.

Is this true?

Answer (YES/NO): NO